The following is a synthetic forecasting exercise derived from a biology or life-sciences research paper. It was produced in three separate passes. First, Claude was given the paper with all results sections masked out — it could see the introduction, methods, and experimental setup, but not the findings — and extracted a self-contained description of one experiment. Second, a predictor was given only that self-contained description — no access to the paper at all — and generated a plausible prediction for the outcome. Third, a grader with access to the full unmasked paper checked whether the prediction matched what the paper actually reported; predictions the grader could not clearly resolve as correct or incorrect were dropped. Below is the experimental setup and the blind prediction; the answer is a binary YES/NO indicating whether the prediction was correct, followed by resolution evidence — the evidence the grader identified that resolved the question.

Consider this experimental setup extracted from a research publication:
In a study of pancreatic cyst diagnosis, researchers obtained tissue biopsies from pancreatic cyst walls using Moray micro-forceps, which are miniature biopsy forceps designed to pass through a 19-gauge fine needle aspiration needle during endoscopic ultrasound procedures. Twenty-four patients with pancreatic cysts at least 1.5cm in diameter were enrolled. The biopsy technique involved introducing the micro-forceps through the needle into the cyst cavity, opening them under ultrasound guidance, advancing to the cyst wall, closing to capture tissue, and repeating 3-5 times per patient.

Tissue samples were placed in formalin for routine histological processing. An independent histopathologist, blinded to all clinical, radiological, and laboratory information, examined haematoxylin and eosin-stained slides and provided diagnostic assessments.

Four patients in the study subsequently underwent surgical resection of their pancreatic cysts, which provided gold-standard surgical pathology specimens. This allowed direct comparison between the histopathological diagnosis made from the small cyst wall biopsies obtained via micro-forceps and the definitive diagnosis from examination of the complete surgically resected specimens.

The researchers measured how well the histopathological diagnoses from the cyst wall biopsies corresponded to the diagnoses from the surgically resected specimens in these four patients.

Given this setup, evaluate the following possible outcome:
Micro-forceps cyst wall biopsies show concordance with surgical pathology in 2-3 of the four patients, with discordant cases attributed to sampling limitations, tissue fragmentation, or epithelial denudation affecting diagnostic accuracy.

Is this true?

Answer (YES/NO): NO